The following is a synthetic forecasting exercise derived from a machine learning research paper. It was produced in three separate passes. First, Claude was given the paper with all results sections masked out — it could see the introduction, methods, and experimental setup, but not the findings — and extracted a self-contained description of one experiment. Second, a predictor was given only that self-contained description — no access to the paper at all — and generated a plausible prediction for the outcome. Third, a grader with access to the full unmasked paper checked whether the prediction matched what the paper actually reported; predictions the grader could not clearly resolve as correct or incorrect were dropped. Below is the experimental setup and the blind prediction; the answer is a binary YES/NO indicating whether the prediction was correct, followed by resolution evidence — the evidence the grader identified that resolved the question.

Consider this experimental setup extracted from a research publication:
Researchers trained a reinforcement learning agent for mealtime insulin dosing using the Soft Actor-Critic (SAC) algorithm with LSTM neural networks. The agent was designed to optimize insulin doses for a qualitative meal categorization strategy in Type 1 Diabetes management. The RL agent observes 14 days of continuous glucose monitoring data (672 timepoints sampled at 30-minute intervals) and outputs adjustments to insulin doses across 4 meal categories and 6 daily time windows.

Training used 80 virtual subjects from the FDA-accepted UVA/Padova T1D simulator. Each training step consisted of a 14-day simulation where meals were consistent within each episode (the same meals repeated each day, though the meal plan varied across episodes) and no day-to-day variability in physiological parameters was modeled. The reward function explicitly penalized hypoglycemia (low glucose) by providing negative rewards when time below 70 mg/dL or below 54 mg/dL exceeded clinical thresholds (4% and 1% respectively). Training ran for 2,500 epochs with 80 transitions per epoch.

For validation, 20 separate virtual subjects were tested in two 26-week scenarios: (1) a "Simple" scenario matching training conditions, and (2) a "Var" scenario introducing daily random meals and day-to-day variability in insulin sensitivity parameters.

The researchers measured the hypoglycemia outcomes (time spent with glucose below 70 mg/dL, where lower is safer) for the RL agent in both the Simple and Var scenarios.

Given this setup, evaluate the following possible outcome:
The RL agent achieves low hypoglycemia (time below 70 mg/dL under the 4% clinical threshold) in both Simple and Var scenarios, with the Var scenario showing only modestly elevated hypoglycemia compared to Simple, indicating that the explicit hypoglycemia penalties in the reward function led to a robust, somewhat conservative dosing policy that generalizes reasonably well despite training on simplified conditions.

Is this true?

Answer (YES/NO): YES